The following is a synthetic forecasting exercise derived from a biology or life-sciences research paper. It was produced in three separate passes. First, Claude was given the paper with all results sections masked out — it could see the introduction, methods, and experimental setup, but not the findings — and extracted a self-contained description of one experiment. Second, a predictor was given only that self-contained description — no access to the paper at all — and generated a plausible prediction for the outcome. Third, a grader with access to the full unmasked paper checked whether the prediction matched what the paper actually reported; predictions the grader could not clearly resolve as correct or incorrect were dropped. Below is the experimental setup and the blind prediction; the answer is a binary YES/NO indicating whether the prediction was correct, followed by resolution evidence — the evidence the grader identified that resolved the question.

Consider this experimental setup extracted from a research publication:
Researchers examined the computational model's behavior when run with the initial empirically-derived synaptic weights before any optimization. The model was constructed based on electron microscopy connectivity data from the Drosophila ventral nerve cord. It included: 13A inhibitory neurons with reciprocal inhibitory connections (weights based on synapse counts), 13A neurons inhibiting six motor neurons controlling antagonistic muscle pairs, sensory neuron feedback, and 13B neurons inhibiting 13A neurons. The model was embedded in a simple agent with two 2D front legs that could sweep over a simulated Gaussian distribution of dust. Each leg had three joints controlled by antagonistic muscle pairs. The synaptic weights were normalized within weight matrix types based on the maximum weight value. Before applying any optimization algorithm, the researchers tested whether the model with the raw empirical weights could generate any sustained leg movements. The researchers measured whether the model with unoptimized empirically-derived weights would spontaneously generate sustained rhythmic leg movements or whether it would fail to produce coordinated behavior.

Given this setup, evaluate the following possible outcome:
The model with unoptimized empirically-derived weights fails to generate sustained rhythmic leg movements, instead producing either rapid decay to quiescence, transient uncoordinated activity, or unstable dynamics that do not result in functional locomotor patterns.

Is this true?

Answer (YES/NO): YES